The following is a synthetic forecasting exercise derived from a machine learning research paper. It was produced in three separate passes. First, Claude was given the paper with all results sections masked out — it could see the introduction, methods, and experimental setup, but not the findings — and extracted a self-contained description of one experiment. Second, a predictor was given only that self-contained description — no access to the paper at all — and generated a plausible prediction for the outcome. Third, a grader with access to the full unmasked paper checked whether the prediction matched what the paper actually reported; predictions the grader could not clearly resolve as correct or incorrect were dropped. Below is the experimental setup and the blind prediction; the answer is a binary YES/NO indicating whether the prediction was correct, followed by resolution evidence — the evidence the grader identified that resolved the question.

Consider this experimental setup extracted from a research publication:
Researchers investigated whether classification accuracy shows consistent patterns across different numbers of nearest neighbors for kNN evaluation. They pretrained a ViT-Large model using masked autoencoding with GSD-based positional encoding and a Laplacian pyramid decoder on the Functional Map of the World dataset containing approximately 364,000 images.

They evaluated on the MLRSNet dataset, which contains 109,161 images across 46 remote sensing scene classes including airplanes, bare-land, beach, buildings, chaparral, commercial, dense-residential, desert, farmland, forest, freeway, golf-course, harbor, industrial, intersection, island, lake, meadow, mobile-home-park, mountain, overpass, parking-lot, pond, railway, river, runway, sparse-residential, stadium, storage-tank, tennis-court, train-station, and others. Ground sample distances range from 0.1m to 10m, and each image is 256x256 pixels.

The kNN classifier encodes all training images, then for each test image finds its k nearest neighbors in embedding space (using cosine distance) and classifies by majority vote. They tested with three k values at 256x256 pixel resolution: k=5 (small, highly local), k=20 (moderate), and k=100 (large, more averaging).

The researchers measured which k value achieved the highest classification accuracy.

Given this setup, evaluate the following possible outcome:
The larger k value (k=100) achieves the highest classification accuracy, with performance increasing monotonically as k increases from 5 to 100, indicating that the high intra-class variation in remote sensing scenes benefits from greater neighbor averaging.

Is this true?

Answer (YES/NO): NO